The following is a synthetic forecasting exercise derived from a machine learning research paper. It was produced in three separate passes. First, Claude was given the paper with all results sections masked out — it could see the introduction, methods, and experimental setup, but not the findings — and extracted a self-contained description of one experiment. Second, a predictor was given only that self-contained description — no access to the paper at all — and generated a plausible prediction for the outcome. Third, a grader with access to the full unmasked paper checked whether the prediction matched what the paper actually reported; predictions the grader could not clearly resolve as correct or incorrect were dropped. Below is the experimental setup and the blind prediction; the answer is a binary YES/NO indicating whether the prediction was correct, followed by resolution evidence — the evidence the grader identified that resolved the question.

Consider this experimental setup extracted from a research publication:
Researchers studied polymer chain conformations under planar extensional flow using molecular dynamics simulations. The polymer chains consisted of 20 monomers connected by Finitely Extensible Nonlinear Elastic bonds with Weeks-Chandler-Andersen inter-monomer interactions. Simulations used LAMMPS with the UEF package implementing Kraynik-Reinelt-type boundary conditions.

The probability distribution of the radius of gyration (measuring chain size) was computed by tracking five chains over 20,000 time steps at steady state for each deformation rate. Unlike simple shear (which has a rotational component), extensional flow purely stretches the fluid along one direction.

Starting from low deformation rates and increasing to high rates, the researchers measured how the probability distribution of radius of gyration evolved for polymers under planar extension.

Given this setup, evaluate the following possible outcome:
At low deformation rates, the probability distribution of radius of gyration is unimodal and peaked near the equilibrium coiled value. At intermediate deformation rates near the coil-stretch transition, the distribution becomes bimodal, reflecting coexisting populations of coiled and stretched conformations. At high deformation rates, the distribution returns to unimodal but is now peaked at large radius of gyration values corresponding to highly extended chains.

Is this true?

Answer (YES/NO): NO